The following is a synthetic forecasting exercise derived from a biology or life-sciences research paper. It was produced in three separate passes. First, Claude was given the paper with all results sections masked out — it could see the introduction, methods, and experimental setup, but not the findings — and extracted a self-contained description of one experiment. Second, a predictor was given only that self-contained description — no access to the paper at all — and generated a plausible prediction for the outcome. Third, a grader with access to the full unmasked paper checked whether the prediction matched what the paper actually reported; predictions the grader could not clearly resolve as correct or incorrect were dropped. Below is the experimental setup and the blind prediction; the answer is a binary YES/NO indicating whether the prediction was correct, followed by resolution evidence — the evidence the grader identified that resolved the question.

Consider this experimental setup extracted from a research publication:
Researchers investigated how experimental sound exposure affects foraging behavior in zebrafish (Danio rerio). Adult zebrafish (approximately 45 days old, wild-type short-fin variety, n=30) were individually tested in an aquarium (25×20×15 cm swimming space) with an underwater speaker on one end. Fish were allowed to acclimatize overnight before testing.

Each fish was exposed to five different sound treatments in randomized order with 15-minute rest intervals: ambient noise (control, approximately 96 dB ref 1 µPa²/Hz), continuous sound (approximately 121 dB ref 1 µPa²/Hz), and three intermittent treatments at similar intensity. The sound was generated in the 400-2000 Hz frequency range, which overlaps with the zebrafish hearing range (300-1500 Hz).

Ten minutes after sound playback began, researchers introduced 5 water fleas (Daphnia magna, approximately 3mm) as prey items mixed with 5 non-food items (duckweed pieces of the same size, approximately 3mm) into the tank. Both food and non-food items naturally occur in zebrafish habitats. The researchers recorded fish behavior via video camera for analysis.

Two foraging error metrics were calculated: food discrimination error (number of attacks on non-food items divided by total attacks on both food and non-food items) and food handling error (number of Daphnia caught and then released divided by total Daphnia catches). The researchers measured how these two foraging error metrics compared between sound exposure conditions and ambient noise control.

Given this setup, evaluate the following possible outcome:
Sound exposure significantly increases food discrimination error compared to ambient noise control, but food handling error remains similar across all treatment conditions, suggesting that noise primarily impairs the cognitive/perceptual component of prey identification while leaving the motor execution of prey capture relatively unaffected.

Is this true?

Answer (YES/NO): NO